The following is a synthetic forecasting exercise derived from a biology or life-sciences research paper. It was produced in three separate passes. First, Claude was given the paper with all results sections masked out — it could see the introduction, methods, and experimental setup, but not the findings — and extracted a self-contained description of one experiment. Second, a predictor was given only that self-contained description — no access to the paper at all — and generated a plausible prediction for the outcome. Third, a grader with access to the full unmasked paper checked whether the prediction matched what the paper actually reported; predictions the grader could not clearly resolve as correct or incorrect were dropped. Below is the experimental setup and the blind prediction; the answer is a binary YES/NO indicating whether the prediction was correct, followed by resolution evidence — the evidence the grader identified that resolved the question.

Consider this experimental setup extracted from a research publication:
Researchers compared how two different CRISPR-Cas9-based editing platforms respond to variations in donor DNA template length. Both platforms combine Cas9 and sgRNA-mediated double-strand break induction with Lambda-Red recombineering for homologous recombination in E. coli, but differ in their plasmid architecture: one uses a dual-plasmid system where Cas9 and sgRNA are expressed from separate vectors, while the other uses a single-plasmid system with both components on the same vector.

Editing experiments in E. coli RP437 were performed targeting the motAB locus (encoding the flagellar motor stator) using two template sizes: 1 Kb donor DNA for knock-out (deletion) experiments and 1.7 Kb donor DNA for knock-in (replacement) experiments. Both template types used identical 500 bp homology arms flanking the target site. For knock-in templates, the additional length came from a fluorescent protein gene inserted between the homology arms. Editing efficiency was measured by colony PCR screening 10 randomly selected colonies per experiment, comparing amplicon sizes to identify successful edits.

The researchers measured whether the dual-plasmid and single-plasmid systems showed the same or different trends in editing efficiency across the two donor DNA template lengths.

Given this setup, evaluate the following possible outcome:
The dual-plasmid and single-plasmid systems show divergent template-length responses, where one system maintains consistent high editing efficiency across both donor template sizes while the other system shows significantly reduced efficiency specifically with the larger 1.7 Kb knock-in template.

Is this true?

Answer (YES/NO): NO